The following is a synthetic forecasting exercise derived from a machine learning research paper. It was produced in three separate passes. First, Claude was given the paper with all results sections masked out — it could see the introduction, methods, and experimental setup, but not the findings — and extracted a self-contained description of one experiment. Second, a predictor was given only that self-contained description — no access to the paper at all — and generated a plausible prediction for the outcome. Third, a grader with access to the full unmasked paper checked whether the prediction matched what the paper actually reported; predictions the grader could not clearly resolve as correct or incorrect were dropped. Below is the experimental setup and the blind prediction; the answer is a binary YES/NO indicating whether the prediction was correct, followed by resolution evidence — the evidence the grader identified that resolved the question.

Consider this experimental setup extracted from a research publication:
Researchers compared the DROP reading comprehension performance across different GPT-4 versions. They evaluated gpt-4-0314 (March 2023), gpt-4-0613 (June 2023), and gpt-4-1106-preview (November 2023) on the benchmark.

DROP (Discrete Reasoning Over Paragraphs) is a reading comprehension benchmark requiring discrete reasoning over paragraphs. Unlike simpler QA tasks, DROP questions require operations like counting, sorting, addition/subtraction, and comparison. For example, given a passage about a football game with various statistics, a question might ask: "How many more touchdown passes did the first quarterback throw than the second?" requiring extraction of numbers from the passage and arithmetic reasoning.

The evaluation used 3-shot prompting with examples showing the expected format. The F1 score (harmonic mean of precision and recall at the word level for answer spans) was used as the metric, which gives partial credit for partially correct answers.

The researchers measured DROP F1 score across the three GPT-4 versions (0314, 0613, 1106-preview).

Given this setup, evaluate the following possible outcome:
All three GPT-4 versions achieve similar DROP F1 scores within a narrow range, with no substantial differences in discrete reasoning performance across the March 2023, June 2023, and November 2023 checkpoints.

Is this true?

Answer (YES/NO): NO